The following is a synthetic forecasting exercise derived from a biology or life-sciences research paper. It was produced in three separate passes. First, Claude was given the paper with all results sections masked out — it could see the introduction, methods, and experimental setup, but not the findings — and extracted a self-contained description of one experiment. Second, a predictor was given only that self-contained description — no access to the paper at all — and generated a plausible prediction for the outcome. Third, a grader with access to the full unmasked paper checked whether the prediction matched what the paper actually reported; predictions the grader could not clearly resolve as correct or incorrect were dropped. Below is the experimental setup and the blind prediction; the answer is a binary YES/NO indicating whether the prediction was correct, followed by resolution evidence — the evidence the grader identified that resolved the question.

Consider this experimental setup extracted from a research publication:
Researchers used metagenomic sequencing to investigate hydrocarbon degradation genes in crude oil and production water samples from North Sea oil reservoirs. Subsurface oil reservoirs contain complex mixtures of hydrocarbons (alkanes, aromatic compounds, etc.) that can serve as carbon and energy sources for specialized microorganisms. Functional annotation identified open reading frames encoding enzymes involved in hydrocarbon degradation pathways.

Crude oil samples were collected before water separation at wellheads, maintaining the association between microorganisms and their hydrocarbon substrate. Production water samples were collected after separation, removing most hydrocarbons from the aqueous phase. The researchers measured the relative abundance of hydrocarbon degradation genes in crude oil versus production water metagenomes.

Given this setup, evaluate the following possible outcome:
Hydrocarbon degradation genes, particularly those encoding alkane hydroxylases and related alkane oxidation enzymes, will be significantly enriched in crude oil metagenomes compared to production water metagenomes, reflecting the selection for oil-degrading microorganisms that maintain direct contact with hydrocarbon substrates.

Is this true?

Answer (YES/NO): NO